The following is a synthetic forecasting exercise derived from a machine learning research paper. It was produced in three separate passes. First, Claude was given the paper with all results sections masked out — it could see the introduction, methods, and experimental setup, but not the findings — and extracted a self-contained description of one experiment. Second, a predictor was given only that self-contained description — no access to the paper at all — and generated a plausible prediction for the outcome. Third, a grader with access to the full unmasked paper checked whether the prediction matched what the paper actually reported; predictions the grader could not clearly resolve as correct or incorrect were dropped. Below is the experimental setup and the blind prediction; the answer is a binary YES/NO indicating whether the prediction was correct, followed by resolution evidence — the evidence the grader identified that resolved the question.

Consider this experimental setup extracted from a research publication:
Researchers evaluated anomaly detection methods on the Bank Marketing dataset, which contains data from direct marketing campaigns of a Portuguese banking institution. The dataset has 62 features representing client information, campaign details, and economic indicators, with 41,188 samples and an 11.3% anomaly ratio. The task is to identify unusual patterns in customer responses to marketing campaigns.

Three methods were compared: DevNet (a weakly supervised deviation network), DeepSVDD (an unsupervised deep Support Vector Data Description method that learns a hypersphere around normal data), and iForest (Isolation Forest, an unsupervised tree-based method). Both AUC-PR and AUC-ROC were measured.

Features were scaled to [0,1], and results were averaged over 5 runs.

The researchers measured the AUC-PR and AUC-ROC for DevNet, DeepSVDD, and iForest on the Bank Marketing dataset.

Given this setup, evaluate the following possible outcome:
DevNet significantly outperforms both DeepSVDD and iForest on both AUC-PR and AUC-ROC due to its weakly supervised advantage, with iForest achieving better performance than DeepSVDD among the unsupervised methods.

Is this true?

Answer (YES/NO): NO